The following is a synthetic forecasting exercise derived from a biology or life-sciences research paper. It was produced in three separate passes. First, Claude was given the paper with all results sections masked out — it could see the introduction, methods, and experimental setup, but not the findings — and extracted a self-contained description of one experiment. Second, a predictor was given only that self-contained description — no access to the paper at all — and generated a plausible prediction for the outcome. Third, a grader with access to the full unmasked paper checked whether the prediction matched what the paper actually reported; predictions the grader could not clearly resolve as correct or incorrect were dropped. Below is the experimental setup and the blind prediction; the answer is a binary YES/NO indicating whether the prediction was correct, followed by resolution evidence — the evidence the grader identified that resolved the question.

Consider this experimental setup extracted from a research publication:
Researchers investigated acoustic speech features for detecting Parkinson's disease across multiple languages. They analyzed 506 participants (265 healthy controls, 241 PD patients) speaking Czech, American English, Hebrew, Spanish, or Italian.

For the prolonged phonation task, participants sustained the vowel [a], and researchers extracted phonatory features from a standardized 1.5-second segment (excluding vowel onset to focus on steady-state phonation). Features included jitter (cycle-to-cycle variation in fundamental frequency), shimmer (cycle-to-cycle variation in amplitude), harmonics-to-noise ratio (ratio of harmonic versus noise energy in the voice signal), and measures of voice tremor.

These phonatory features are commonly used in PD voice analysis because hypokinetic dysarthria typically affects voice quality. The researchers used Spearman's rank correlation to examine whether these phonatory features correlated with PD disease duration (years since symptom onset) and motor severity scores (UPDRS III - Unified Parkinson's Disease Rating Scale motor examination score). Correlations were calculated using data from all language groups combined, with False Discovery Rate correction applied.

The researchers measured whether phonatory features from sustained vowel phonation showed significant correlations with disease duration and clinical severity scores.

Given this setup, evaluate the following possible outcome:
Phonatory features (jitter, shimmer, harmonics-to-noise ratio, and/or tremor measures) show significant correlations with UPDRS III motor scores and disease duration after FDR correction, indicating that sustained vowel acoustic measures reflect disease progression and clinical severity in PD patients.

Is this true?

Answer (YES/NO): NO